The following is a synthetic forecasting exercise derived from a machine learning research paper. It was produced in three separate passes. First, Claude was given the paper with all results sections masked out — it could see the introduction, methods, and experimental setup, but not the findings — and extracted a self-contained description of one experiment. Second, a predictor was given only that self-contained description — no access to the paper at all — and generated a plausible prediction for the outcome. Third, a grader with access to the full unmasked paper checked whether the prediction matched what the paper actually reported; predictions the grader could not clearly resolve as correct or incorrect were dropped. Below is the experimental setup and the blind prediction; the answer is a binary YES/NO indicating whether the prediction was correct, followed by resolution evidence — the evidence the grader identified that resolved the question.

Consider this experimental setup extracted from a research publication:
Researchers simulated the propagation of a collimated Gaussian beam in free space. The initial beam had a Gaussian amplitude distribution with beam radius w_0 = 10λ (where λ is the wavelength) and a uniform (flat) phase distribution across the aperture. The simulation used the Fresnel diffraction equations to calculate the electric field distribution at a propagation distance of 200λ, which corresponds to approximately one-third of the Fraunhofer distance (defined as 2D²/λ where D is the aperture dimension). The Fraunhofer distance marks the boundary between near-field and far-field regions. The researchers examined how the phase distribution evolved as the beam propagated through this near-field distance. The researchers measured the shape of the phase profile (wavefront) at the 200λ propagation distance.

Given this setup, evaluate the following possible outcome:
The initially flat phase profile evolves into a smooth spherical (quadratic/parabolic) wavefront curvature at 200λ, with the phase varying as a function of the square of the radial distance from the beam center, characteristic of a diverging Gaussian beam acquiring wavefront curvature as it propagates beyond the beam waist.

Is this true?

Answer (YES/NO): YES